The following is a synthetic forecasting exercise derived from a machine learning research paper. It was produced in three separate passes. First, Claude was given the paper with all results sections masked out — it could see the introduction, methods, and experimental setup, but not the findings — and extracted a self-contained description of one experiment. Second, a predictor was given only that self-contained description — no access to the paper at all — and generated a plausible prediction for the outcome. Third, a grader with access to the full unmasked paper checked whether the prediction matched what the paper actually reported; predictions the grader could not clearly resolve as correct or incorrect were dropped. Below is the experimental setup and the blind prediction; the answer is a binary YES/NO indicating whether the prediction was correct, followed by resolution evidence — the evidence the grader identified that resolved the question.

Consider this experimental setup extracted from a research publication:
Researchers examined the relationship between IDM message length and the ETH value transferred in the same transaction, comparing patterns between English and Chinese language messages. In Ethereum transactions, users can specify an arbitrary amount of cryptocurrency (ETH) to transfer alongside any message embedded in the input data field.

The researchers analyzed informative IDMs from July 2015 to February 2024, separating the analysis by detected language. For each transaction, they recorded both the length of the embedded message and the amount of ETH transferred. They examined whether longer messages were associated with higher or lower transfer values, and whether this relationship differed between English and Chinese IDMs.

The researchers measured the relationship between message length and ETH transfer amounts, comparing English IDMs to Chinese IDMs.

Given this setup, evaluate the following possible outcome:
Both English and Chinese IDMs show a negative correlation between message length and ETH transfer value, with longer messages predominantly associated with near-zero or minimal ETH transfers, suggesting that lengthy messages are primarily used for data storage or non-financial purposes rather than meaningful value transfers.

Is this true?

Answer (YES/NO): NO